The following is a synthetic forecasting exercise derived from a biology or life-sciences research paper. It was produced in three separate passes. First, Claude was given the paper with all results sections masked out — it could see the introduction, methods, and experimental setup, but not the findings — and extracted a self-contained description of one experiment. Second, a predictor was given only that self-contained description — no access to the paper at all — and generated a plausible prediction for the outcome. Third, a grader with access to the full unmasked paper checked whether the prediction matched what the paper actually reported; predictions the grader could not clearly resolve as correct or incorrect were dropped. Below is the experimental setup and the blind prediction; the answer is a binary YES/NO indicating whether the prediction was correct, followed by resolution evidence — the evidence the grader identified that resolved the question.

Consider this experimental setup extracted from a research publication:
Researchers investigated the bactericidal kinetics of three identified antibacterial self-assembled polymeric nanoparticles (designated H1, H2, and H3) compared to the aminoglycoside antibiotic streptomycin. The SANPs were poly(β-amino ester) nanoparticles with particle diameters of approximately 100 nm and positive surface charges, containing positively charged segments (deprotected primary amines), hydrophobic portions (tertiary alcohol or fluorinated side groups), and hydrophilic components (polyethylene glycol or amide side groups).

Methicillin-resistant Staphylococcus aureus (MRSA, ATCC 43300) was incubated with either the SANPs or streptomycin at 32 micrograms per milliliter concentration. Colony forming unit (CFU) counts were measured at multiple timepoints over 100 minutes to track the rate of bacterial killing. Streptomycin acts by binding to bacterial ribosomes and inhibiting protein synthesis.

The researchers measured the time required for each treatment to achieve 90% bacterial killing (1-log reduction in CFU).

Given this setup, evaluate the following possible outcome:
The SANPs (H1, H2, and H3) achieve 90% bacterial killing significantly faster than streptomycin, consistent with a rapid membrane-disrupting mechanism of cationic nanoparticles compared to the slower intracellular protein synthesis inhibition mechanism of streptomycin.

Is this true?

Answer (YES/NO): YES